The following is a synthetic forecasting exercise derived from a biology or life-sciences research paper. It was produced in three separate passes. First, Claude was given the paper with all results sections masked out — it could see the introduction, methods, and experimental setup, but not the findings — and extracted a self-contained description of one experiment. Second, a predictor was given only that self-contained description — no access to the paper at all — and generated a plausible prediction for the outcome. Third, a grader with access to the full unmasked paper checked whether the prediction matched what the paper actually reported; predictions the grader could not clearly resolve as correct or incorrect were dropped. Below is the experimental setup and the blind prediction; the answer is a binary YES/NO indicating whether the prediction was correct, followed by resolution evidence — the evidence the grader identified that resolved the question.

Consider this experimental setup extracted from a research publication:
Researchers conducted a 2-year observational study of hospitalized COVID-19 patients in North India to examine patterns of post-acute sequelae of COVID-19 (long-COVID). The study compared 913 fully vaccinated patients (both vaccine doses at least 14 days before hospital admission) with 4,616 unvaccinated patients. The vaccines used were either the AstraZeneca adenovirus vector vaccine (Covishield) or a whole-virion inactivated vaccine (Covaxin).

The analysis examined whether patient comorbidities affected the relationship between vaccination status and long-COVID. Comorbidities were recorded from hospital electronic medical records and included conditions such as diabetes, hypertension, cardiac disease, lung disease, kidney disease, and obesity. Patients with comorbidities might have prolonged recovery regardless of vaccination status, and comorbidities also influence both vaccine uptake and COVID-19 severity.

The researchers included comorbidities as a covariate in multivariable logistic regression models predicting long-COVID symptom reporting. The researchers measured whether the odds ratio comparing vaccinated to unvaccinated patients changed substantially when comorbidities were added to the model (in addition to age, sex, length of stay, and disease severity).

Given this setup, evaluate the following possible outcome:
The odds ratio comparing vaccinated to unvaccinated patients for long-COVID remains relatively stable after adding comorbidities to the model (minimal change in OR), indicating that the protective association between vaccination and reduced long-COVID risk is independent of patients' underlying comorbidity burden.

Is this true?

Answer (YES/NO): NO